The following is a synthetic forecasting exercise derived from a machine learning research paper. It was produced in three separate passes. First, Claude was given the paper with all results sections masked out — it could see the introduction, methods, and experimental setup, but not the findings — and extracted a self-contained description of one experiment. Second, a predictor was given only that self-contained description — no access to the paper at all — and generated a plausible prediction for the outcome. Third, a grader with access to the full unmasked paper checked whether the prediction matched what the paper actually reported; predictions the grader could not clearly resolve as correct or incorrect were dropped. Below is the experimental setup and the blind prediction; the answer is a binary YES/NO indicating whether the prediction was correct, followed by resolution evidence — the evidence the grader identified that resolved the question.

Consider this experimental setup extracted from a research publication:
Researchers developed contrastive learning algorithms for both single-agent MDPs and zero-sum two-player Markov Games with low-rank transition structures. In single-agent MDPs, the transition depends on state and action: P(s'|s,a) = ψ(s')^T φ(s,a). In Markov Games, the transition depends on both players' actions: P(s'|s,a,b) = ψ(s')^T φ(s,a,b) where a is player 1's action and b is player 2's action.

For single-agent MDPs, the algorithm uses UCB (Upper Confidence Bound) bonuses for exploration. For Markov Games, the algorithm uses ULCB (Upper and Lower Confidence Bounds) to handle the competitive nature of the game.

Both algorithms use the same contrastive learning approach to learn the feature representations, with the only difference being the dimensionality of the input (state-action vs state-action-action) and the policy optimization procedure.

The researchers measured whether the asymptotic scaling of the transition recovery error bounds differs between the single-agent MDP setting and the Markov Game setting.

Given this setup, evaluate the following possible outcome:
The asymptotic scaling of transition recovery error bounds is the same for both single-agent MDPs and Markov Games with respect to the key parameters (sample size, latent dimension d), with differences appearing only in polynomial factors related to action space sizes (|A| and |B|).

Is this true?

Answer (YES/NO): NO